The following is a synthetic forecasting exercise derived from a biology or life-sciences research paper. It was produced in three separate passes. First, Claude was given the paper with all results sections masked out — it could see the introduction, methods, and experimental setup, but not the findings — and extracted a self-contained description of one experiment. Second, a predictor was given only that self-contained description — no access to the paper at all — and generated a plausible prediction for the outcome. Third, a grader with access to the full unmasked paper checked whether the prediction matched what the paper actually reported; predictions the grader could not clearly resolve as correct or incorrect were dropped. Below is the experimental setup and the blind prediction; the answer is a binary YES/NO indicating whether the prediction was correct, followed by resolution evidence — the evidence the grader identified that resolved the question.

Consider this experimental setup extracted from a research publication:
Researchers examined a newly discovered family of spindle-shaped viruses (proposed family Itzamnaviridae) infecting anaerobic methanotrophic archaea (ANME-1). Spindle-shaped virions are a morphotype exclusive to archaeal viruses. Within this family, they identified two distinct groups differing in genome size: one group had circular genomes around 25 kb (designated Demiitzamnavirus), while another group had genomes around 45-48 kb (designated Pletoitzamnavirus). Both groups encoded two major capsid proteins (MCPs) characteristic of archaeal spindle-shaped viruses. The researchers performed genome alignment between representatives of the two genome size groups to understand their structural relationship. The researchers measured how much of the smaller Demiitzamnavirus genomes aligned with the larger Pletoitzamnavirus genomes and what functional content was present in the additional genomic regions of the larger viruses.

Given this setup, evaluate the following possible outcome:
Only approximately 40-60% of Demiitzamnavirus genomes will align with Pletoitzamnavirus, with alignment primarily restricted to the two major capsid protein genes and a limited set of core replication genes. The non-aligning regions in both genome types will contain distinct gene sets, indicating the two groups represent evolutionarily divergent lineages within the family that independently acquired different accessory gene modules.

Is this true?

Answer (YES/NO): NO